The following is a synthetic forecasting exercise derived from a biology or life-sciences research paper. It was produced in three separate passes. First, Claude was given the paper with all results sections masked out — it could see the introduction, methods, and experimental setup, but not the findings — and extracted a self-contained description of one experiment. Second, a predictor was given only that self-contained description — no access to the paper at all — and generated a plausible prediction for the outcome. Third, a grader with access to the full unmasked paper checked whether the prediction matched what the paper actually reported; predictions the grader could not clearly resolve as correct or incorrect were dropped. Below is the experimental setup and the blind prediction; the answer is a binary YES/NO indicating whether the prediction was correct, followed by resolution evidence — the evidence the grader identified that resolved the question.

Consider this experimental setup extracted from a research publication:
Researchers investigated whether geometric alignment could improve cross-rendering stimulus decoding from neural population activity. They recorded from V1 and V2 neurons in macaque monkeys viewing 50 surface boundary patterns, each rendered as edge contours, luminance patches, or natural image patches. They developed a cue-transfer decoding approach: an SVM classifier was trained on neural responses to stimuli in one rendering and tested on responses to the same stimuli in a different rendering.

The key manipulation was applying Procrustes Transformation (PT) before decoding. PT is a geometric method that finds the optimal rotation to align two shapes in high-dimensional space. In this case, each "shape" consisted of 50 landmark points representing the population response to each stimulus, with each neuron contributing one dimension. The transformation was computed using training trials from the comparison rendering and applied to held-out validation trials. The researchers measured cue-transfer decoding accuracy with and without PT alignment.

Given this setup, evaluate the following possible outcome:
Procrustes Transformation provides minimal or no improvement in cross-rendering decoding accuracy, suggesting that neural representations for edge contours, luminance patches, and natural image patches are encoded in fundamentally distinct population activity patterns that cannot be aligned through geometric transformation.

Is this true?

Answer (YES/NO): NO